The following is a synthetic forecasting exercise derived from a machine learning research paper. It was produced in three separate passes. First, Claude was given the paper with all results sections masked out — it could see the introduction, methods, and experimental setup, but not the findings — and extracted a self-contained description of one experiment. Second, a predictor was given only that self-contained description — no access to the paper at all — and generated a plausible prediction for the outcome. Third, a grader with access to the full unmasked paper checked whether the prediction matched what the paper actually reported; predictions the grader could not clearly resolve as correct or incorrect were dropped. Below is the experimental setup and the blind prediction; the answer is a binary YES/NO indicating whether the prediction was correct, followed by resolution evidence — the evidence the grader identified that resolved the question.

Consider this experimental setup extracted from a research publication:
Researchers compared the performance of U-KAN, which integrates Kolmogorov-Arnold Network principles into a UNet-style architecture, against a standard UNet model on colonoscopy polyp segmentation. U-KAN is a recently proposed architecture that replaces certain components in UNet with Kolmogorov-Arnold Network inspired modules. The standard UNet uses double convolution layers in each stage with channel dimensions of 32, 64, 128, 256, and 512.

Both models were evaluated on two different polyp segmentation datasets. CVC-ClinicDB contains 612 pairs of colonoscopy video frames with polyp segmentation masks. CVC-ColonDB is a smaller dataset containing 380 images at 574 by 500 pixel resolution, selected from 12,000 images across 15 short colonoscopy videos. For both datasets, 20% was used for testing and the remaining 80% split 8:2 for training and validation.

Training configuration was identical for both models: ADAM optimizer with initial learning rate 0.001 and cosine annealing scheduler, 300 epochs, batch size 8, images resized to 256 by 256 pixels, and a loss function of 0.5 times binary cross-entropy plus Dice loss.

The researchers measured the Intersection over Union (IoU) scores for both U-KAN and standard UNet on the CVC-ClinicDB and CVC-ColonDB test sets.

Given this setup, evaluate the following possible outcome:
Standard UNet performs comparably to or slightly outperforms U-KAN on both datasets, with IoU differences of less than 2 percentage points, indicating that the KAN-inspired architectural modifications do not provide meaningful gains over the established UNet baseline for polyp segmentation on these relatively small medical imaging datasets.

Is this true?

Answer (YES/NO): NO